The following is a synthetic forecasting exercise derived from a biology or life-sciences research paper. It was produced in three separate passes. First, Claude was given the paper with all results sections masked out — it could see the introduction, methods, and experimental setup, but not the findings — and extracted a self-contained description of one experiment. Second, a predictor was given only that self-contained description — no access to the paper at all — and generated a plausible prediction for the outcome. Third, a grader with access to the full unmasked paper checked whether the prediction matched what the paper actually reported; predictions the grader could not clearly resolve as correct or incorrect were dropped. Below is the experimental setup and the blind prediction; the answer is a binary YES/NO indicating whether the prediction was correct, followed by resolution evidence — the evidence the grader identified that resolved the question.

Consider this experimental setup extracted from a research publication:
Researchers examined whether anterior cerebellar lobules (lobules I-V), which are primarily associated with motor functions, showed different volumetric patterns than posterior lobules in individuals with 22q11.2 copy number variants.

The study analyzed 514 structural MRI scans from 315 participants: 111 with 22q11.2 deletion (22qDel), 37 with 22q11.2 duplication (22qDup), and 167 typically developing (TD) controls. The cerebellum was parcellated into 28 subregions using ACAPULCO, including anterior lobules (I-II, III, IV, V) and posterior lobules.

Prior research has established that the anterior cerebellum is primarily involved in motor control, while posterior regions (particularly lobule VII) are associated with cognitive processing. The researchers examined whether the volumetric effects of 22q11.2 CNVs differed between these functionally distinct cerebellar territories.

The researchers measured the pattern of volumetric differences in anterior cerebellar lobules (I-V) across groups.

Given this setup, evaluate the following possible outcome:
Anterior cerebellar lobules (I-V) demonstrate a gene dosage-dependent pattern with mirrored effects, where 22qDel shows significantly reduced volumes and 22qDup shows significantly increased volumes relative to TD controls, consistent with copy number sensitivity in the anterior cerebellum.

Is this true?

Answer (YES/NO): NO